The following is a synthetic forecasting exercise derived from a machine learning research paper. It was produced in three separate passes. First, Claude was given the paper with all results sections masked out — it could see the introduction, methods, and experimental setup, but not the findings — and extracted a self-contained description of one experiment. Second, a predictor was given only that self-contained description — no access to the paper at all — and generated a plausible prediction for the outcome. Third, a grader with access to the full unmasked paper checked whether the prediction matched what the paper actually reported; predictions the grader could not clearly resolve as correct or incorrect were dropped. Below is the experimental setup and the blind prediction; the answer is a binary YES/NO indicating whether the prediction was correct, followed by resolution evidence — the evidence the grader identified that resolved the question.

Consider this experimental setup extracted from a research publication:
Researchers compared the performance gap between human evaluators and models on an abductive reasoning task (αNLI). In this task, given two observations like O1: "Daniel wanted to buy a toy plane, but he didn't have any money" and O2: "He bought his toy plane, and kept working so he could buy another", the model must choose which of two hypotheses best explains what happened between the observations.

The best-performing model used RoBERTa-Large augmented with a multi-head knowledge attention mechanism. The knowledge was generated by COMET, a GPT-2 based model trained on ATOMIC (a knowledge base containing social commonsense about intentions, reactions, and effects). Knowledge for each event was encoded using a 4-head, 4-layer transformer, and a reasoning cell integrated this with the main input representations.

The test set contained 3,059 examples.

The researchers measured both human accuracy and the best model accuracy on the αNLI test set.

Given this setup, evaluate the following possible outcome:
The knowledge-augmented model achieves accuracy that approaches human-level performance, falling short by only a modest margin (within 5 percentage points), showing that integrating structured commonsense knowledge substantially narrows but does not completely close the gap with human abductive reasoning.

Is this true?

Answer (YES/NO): YES